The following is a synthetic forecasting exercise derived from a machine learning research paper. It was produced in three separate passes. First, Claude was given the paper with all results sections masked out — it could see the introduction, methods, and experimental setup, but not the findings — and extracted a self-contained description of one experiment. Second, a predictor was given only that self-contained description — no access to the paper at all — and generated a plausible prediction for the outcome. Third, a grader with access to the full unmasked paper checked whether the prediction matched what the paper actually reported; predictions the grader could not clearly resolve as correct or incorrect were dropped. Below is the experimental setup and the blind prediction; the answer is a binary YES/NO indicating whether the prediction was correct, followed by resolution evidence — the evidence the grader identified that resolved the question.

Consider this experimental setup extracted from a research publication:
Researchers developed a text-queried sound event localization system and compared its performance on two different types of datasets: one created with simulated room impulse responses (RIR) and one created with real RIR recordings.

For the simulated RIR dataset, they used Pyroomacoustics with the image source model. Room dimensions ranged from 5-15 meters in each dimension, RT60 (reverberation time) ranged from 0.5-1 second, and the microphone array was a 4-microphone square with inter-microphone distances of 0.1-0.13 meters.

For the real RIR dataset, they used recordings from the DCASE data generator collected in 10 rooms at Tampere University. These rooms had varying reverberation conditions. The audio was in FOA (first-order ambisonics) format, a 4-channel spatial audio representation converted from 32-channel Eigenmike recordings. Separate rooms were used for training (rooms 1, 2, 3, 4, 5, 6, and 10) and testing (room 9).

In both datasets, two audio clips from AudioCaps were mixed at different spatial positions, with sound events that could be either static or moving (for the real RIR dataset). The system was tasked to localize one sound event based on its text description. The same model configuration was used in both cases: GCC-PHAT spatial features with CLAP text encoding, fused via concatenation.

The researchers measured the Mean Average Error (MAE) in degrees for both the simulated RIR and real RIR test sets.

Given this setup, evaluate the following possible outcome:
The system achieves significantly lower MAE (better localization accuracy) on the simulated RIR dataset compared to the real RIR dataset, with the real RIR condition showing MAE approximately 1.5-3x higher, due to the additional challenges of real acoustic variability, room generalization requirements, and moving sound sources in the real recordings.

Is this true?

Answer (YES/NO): NO